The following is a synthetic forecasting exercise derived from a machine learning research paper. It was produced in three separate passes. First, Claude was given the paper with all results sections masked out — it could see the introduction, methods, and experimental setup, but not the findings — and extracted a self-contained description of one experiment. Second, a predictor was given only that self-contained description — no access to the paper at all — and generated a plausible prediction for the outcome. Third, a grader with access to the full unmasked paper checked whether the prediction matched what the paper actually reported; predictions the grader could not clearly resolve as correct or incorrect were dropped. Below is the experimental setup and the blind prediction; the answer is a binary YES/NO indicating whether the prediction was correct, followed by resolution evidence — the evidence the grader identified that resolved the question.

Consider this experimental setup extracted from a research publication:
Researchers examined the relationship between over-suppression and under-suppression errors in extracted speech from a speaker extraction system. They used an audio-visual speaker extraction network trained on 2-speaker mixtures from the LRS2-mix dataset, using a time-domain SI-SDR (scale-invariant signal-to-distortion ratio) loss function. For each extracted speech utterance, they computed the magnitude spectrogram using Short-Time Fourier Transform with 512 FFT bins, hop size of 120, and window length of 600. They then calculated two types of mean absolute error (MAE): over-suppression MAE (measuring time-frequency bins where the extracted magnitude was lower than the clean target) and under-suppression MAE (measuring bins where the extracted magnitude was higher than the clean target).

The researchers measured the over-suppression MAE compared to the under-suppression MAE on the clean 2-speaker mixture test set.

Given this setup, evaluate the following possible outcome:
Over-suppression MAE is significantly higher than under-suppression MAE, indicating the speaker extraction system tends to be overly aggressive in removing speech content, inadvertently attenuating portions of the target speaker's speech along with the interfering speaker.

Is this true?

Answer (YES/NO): YES